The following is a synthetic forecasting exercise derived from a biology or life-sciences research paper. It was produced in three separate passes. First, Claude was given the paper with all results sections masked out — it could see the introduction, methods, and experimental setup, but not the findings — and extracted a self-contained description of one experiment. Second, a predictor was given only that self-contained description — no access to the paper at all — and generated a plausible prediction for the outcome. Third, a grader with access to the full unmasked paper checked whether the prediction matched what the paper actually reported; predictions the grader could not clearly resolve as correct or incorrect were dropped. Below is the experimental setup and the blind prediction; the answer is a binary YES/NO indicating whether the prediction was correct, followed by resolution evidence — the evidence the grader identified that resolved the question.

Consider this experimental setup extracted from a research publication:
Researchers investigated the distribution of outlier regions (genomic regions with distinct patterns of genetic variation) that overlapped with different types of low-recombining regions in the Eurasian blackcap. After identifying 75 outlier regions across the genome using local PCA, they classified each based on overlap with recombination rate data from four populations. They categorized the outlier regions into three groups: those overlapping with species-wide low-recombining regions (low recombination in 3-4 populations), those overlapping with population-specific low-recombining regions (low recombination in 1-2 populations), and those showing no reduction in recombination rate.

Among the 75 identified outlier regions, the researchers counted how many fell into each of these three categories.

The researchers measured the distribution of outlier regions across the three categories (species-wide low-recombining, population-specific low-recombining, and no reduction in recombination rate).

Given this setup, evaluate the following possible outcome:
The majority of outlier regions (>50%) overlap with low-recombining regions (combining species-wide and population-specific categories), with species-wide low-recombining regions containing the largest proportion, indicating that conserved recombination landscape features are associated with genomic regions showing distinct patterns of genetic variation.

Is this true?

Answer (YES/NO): YES